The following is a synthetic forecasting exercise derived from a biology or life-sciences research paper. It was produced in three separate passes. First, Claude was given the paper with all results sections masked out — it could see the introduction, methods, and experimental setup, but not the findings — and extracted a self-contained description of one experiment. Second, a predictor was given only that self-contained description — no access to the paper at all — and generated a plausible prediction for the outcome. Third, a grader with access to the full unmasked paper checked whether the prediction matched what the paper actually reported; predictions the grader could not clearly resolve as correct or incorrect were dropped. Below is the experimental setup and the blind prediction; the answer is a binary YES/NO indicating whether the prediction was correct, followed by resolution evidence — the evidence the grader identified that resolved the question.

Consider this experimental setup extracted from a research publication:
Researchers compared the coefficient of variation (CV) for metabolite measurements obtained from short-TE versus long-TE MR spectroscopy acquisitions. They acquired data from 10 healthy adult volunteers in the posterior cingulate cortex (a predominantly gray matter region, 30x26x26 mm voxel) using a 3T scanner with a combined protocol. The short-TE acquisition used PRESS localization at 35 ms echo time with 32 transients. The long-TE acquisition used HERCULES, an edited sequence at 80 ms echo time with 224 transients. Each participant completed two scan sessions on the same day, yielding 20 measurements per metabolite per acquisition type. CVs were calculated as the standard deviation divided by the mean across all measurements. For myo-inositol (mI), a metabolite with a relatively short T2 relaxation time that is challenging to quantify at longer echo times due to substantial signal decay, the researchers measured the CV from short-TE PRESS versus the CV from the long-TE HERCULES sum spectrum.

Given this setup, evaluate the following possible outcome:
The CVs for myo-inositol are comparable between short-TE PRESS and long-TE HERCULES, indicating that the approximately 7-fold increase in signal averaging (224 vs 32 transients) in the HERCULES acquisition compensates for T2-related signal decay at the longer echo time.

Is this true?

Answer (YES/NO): YES